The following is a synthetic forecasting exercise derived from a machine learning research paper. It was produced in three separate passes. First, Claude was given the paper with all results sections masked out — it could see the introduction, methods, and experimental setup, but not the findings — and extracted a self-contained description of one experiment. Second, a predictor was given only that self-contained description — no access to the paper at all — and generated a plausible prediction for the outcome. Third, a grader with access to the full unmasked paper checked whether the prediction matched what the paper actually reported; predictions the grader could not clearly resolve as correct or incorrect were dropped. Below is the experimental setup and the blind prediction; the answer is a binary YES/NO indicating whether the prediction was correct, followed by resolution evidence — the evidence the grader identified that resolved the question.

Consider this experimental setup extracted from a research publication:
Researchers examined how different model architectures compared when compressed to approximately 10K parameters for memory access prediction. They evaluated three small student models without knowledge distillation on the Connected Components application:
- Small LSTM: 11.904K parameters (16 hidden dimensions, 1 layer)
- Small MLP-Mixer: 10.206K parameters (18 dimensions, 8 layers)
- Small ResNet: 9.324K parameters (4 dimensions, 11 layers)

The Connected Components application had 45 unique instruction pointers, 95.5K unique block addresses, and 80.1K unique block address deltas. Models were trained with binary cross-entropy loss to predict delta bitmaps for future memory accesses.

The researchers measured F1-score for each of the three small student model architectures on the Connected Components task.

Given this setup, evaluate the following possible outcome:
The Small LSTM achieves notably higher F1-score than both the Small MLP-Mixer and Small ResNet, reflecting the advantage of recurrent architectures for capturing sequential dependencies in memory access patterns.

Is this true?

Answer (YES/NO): NO